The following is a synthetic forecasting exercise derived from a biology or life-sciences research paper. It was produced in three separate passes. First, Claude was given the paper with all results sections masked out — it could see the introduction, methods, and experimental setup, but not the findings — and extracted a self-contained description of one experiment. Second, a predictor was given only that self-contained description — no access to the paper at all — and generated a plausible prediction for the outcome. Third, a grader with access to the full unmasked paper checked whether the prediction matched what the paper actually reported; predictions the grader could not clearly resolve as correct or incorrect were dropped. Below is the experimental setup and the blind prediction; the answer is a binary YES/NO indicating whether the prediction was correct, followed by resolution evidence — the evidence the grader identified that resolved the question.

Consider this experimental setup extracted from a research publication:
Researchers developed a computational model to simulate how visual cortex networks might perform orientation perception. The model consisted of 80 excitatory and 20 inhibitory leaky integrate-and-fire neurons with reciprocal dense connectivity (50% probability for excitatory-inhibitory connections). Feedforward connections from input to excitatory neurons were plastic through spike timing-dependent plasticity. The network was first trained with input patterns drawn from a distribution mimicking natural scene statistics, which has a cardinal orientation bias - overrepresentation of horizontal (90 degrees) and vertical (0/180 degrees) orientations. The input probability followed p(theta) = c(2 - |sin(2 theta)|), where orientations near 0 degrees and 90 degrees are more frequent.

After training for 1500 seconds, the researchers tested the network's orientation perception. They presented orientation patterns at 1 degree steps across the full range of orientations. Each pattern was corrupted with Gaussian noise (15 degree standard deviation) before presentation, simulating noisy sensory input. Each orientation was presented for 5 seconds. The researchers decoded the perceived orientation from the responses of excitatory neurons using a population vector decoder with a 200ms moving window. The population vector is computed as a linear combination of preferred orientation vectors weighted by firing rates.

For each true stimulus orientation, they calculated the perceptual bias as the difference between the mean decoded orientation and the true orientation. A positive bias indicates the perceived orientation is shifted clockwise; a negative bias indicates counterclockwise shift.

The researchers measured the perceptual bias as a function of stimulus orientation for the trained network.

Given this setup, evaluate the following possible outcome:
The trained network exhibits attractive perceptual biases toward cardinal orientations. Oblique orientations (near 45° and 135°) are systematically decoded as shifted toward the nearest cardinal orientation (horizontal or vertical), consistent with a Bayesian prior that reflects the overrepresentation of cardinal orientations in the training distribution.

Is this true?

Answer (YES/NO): NO